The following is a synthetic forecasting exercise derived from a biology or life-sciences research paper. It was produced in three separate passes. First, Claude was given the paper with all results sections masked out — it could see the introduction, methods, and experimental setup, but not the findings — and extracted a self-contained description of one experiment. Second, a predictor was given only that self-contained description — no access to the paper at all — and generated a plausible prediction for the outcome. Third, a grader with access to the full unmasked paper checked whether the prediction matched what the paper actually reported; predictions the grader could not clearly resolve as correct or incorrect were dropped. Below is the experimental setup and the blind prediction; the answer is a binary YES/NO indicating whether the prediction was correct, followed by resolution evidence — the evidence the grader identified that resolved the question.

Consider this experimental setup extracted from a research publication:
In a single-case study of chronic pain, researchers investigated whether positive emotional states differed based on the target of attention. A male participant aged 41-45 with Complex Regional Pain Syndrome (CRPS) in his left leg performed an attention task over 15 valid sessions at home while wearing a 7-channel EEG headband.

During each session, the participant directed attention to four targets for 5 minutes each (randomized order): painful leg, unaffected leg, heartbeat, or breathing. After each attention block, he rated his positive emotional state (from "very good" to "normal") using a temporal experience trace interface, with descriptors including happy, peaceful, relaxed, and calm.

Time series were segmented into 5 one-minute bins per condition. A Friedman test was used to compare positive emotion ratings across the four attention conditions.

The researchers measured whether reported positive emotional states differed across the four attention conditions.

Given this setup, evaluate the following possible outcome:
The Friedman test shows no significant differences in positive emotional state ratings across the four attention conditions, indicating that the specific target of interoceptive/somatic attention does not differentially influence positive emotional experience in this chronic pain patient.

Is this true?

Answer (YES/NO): NO